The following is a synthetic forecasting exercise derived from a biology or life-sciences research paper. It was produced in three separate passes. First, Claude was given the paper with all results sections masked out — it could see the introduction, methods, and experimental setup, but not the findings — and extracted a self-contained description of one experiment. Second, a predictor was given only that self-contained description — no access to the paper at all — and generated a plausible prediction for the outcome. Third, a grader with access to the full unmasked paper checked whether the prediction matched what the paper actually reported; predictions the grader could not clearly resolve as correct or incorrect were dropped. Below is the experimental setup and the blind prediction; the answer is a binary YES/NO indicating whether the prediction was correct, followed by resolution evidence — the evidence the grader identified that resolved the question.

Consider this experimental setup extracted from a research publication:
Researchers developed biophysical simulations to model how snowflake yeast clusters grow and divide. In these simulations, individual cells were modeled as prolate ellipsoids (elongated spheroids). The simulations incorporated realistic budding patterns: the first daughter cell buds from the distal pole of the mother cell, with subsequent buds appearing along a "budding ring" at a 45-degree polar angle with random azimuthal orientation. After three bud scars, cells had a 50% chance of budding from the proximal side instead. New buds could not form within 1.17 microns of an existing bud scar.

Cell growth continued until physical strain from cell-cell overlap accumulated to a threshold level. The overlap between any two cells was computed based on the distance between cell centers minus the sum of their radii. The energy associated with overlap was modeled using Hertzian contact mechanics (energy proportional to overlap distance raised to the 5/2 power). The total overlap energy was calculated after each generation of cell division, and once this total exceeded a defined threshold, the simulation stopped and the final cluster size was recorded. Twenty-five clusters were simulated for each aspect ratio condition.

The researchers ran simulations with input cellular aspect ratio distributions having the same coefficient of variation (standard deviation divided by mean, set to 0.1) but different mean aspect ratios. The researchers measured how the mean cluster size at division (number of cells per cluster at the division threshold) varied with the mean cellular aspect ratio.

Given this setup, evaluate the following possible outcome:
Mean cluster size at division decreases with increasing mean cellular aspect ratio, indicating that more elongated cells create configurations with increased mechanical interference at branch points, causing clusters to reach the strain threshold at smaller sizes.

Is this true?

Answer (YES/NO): NO